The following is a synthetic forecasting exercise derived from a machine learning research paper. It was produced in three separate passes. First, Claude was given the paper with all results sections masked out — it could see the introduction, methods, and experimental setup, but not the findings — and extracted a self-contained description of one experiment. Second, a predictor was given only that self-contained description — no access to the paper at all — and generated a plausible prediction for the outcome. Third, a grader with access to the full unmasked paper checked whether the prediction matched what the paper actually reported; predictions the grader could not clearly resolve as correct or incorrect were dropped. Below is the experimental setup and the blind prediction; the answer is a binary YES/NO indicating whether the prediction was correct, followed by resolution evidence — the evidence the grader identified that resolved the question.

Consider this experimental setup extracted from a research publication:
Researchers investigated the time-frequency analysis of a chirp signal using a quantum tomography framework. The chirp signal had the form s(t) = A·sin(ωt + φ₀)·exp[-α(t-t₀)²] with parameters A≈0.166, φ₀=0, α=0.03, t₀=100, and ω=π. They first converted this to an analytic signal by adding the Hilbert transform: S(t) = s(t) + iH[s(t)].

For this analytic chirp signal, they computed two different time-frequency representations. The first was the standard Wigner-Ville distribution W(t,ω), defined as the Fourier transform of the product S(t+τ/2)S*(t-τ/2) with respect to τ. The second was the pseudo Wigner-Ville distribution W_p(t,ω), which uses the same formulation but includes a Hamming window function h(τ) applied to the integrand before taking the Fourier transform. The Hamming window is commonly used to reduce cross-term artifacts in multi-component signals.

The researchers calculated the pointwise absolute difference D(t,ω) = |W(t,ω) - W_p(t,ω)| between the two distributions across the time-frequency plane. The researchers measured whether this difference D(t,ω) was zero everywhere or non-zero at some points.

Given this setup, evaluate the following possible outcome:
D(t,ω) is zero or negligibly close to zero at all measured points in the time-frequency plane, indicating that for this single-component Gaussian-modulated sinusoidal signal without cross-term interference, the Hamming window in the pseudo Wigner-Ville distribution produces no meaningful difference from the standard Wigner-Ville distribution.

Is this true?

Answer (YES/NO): NO